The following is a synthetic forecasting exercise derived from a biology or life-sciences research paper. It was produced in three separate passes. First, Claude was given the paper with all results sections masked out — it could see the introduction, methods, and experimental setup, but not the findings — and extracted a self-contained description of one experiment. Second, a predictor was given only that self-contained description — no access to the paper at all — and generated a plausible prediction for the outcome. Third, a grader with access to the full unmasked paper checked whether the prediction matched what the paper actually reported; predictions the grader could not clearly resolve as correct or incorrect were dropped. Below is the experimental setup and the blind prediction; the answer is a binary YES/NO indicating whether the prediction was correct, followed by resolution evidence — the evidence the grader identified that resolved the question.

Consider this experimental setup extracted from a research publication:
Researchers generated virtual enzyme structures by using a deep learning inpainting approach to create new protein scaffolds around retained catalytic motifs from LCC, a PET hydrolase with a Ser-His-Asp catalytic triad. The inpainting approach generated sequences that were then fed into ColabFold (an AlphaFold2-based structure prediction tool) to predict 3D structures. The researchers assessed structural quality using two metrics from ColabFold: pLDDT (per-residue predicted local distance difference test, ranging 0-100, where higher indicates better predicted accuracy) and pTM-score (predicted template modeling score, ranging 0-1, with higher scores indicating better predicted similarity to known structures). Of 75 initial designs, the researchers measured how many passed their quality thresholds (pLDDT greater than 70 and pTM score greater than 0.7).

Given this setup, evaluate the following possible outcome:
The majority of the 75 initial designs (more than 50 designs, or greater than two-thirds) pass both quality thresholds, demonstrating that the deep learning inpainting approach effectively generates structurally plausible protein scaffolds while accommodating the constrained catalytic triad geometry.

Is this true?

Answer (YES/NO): NO